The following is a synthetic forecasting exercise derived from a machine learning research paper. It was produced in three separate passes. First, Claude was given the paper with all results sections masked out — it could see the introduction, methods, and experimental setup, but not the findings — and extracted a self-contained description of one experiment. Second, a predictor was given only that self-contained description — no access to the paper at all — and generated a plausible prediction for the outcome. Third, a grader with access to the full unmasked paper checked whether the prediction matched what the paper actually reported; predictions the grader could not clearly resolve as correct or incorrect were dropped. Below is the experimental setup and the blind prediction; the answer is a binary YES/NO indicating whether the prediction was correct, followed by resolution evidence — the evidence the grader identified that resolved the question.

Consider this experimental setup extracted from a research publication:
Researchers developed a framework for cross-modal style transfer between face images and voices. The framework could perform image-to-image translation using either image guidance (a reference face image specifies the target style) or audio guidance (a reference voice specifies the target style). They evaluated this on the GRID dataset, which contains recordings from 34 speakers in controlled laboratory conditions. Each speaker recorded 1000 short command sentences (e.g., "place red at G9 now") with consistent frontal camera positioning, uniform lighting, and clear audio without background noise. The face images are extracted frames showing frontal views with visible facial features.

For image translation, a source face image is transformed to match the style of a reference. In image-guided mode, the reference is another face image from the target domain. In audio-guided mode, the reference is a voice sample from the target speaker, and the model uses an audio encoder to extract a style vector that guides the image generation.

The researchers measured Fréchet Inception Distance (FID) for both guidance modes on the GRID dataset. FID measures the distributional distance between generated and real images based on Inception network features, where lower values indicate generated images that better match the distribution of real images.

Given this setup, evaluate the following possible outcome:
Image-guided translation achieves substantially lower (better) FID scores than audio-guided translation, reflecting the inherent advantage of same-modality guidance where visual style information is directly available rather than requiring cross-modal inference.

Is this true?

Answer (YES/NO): NO